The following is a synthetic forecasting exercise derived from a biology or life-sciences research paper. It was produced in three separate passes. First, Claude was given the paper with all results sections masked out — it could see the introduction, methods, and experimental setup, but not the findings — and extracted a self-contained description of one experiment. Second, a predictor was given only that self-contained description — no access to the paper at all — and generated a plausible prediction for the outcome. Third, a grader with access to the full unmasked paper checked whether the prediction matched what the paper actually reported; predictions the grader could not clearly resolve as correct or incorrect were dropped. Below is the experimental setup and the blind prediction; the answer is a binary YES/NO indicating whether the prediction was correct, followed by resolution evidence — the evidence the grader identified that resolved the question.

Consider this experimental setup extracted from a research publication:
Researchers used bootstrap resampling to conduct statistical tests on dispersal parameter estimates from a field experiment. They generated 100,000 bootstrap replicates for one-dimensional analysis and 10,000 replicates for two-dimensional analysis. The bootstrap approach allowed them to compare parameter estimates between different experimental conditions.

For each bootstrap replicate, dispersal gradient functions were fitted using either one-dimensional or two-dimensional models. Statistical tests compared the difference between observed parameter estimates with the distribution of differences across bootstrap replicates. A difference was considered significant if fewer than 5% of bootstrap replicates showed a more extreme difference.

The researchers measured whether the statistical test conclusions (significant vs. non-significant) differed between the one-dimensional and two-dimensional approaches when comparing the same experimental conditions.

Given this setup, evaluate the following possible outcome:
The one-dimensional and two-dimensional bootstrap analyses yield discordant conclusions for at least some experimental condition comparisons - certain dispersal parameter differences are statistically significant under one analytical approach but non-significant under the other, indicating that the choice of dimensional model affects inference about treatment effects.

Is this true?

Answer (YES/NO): NO